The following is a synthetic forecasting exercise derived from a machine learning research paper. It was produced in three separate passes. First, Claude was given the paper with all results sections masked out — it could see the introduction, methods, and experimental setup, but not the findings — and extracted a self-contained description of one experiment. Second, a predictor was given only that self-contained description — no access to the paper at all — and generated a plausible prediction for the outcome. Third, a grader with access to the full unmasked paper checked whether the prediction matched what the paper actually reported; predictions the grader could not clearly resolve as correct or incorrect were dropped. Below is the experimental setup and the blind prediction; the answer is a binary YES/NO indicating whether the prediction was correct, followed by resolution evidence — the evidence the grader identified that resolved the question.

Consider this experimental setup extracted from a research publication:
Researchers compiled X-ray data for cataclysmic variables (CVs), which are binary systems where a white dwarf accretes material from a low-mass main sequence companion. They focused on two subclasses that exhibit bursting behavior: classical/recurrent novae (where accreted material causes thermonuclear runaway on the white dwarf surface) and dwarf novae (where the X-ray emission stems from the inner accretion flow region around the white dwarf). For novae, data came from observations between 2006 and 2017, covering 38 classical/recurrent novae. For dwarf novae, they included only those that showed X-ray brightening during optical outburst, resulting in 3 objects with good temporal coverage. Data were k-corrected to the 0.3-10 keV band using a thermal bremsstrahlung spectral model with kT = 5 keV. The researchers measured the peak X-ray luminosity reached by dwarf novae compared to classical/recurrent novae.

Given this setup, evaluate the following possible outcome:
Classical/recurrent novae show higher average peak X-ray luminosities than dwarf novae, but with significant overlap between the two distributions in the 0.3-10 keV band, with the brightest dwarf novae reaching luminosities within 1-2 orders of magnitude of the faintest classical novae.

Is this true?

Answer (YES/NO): NO